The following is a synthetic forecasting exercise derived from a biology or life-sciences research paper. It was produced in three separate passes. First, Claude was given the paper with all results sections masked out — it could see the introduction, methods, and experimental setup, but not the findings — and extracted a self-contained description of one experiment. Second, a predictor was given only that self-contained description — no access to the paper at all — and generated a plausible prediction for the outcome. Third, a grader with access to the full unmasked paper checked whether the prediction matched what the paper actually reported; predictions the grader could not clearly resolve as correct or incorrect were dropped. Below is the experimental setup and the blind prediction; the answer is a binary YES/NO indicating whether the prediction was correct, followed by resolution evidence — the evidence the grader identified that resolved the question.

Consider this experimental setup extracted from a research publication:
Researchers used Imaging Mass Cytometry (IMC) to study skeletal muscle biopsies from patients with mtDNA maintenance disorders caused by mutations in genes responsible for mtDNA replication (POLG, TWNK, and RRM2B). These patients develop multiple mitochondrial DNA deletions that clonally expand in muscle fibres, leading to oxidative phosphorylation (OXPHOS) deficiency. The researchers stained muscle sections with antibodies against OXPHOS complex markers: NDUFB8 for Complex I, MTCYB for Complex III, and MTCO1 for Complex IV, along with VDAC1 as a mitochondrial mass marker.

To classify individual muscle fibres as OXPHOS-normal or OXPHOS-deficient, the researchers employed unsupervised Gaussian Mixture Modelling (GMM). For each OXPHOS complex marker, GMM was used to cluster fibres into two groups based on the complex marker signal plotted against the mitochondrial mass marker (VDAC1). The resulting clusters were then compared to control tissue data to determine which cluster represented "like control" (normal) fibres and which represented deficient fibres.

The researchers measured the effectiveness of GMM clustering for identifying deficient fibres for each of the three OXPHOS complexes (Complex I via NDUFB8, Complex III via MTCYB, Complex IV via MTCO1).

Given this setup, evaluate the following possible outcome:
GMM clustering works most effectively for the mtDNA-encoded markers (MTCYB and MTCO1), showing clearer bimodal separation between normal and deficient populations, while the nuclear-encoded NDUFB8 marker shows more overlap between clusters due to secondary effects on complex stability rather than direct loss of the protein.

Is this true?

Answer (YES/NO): NO